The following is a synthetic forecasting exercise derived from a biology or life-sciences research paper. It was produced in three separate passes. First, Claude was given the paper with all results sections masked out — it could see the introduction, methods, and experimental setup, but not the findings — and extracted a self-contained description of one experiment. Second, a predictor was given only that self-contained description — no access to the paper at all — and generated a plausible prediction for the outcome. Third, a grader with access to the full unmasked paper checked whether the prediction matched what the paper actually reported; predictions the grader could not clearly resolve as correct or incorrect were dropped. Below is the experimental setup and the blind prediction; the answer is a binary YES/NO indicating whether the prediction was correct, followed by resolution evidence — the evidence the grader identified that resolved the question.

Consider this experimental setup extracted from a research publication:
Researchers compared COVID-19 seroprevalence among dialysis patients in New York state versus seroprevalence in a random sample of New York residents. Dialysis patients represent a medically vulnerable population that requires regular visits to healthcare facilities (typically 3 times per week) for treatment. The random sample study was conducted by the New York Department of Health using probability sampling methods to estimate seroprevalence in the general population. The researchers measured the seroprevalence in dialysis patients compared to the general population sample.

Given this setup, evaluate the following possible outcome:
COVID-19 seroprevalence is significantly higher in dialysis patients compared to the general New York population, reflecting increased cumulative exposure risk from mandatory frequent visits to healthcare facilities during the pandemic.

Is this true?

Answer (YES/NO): YES